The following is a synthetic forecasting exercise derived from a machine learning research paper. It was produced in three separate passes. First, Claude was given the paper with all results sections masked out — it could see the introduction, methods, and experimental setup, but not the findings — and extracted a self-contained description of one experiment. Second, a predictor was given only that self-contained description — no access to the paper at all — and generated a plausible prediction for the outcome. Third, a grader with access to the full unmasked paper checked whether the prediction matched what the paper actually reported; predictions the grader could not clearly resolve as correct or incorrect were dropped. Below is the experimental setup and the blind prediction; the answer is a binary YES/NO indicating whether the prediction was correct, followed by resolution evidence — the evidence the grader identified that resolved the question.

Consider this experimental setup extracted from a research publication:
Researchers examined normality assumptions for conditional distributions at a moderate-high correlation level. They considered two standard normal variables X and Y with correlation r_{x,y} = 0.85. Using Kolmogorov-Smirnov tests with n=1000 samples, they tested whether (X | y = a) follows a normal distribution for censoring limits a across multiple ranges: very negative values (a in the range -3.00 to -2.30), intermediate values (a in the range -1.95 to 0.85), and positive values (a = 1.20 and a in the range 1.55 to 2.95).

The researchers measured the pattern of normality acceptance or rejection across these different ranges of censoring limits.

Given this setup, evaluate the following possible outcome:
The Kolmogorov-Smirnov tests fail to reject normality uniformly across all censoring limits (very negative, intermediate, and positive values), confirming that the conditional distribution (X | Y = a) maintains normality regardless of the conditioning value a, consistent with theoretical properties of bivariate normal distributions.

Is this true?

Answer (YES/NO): NO